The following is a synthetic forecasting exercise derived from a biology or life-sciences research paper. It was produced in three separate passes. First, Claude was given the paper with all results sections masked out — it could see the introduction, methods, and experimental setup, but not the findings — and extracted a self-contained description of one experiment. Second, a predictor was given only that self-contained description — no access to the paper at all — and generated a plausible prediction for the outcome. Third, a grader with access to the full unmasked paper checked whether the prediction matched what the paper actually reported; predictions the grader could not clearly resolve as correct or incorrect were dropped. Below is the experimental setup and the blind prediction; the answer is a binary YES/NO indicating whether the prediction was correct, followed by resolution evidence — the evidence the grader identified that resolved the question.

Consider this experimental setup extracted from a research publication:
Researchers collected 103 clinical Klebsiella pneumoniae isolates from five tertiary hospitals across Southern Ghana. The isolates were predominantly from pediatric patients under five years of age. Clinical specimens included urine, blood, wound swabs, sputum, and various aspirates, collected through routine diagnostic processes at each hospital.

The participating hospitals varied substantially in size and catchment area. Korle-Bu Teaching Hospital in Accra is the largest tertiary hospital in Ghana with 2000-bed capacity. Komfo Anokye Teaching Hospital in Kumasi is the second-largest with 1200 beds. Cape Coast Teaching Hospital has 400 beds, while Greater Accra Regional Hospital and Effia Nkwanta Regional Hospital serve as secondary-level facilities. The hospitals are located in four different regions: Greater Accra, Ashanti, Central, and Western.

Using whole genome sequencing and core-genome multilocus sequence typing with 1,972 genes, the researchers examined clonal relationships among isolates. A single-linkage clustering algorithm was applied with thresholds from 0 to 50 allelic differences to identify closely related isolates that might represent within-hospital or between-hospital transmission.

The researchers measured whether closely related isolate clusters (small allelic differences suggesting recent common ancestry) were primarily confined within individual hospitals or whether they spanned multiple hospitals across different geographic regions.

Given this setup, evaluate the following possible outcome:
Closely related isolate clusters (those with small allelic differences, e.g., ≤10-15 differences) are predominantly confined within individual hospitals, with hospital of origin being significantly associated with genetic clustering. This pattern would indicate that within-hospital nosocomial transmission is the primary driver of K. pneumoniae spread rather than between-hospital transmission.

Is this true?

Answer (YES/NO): NO